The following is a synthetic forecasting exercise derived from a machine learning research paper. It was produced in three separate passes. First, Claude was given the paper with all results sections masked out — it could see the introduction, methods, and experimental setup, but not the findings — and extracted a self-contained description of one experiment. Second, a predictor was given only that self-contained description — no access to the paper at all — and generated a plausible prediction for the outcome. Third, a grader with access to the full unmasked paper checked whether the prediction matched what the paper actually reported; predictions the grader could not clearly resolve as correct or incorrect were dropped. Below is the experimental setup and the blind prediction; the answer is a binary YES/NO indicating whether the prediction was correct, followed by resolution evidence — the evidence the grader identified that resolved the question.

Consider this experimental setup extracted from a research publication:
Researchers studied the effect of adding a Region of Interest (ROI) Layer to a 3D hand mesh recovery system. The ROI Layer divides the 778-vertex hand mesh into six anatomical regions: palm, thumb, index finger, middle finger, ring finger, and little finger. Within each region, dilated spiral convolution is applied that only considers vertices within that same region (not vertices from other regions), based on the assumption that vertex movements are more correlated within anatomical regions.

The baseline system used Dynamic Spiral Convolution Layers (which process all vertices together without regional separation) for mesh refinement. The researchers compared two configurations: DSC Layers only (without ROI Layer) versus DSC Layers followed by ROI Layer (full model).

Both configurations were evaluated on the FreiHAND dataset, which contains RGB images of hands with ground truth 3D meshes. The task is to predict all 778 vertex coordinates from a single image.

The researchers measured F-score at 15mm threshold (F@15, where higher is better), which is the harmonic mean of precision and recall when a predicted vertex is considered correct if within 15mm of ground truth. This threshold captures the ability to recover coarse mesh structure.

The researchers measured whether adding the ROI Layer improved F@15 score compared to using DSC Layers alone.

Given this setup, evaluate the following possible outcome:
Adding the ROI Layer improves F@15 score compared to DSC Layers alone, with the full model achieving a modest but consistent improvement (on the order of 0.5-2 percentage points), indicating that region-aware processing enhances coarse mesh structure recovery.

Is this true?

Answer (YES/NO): NO